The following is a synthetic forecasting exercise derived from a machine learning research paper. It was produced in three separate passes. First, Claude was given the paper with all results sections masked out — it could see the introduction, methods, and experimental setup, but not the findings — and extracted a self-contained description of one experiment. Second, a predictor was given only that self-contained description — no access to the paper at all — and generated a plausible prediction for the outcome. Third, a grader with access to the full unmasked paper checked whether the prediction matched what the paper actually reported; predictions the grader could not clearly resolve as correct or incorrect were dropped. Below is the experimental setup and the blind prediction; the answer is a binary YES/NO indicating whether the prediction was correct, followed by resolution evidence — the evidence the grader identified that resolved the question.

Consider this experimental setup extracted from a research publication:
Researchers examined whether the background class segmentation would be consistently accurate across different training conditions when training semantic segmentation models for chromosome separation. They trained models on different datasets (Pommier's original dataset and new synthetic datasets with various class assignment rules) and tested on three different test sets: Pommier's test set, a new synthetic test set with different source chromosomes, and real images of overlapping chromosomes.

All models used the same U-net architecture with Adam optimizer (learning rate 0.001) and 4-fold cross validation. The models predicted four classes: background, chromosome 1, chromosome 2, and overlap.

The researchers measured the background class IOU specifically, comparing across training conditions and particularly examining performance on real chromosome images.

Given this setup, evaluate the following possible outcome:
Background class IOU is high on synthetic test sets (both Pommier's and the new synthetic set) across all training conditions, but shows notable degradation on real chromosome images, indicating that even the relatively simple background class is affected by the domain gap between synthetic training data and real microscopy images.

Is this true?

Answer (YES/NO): YES